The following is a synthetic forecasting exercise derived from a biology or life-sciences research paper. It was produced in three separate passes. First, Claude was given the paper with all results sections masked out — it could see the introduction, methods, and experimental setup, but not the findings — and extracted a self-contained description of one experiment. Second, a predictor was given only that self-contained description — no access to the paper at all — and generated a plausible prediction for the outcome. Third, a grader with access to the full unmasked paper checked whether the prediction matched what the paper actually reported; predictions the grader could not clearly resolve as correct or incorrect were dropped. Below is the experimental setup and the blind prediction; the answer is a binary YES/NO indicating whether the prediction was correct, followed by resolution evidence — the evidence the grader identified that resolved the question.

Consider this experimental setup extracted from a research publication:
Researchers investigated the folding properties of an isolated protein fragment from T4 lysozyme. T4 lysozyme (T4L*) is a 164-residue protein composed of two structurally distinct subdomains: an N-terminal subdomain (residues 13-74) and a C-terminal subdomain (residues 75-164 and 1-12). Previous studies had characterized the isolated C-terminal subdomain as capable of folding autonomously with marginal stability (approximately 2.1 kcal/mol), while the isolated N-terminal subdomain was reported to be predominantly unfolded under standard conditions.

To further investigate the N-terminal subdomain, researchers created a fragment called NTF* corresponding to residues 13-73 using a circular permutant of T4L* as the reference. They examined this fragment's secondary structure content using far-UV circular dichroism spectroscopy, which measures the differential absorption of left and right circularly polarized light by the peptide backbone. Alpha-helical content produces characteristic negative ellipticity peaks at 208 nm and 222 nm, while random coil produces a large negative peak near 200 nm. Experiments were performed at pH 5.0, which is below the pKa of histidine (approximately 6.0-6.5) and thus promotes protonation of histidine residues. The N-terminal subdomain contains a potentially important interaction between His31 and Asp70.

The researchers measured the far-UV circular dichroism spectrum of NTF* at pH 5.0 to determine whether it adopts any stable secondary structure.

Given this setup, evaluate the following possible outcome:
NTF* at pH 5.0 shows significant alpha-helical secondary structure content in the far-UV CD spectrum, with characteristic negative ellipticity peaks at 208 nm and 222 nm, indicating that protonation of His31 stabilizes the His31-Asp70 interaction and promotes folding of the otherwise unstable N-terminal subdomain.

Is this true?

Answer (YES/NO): YES